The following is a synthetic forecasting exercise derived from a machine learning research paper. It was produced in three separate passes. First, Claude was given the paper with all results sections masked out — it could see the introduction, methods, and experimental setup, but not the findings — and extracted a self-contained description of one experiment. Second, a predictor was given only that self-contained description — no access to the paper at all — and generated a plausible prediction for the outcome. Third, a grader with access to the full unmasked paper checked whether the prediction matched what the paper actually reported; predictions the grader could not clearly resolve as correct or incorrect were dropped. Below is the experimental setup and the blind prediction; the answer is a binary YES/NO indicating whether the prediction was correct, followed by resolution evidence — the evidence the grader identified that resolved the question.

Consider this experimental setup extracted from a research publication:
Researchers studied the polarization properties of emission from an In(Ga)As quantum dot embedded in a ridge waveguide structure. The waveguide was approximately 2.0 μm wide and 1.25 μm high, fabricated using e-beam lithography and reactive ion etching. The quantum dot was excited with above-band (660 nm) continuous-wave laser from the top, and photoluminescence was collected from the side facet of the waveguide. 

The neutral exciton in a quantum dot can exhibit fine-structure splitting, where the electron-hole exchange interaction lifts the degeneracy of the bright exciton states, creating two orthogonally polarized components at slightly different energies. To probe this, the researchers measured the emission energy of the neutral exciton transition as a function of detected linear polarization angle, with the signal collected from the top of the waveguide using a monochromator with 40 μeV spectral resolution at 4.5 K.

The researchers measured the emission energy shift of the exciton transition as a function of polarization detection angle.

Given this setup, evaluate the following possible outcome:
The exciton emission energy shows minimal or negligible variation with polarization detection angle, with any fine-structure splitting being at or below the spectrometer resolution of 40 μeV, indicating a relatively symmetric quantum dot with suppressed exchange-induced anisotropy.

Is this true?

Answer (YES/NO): NO